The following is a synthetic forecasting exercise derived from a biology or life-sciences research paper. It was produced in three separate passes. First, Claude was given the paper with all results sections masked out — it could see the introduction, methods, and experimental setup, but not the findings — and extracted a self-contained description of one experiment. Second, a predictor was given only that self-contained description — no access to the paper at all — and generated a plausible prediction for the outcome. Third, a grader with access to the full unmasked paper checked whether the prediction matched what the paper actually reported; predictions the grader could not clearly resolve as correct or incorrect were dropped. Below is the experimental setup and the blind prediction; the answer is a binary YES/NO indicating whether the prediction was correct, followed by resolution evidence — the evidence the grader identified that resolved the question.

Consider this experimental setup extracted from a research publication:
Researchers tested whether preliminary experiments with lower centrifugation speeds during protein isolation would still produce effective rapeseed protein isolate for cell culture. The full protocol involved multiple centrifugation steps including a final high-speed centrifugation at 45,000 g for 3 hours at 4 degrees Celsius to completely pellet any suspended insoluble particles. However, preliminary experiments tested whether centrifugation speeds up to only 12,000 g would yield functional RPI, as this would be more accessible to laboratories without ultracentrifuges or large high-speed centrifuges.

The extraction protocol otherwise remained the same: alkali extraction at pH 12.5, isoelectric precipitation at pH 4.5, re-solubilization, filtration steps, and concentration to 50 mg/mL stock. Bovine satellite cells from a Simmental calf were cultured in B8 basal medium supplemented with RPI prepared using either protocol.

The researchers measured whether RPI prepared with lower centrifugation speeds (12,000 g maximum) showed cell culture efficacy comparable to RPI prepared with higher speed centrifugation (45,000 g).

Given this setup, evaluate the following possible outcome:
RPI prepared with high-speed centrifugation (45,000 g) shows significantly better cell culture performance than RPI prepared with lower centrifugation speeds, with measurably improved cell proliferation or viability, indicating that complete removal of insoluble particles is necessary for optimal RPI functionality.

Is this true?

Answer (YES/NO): NO